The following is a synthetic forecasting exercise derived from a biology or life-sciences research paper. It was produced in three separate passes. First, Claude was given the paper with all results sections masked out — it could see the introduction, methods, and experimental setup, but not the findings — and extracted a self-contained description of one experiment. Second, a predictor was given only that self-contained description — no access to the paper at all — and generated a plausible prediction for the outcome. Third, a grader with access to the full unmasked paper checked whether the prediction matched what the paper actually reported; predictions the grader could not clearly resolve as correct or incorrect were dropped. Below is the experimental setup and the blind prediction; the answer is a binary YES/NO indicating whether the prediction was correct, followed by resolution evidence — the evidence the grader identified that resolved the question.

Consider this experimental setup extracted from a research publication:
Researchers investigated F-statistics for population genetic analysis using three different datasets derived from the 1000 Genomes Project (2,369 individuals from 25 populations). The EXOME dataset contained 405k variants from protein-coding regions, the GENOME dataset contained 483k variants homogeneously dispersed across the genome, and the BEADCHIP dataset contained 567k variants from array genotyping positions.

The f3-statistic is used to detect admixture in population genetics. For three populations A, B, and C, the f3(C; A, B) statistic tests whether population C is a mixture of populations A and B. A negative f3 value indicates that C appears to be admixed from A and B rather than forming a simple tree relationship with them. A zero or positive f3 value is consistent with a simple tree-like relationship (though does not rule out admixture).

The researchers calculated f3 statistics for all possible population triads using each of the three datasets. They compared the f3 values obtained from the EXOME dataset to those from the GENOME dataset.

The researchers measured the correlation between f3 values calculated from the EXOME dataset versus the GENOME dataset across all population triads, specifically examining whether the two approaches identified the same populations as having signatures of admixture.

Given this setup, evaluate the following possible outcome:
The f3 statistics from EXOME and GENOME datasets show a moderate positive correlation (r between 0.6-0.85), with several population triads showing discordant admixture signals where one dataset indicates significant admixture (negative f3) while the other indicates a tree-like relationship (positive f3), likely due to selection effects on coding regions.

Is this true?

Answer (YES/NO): NO